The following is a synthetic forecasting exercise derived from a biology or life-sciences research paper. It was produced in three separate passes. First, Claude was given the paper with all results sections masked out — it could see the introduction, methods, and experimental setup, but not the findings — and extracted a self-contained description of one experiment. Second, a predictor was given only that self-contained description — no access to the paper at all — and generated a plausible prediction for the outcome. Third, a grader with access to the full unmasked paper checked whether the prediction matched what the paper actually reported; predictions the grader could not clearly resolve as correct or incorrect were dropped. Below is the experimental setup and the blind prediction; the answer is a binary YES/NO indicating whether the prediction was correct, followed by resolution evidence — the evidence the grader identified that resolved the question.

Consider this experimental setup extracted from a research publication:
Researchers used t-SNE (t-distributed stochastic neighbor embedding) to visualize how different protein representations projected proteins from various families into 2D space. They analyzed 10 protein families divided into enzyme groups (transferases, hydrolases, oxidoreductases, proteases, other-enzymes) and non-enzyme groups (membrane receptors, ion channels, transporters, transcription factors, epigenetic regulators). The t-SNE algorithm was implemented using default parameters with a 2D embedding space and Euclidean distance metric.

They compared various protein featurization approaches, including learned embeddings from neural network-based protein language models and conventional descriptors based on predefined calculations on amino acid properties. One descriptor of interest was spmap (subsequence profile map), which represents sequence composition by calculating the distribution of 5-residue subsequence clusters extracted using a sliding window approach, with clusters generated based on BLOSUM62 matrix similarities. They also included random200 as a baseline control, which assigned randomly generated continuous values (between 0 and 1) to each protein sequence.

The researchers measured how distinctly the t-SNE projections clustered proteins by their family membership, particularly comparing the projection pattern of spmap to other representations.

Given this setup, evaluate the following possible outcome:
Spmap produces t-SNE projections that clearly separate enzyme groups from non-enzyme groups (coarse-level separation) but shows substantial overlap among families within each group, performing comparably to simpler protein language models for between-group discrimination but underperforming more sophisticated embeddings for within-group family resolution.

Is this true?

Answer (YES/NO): NO